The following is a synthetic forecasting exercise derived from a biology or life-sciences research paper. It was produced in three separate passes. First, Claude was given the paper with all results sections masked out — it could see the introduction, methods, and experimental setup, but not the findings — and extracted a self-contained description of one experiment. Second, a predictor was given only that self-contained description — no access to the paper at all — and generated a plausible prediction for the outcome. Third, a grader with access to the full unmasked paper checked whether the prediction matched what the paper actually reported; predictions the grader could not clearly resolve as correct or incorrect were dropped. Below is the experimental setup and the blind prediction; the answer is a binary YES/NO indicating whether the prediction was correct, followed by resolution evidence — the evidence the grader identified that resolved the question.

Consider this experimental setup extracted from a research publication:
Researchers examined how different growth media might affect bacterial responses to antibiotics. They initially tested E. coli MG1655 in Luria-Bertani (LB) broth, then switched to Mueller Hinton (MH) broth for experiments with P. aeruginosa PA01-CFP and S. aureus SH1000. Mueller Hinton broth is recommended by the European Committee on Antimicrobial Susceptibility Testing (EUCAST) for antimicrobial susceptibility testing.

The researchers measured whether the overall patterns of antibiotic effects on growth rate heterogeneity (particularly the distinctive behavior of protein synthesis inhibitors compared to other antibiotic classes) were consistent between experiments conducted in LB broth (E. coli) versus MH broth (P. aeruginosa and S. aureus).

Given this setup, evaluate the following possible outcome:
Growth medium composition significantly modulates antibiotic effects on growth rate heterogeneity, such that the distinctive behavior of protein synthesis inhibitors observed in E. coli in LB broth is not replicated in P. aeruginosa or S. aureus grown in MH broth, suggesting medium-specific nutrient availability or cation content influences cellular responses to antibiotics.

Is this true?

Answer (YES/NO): NO